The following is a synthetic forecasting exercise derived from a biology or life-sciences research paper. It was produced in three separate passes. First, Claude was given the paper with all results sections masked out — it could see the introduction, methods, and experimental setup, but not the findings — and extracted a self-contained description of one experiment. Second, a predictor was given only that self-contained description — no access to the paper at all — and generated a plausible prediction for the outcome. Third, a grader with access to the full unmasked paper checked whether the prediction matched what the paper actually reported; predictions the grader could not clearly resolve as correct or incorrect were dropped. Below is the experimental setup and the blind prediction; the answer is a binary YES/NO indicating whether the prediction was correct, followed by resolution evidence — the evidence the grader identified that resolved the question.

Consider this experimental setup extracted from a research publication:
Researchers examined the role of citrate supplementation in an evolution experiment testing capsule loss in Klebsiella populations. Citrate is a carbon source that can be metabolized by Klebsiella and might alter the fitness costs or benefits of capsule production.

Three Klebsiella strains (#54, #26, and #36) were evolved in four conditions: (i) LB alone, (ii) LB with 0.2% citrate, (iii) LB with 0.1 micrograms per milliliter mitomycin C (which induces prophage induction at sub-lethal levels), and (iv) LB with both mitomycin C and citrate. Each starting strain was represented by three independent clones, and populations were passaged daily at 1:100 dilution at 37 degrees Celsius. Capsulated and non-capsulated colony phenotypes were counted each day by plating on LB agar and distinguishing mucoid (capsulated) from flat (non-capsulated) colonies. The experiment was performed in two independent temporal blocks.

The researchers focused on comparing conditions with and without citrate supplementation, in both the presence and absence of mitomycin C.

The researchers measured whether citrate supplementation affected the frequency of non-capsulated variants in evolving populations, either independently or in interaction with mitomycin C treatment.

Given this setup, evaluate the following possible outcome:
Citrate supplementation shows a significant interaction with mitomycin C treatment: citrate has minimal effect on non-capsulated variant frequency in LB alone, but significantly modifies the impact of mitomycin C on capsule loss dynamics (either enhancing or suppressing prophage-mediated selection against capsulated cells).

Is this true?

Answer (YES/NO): NO